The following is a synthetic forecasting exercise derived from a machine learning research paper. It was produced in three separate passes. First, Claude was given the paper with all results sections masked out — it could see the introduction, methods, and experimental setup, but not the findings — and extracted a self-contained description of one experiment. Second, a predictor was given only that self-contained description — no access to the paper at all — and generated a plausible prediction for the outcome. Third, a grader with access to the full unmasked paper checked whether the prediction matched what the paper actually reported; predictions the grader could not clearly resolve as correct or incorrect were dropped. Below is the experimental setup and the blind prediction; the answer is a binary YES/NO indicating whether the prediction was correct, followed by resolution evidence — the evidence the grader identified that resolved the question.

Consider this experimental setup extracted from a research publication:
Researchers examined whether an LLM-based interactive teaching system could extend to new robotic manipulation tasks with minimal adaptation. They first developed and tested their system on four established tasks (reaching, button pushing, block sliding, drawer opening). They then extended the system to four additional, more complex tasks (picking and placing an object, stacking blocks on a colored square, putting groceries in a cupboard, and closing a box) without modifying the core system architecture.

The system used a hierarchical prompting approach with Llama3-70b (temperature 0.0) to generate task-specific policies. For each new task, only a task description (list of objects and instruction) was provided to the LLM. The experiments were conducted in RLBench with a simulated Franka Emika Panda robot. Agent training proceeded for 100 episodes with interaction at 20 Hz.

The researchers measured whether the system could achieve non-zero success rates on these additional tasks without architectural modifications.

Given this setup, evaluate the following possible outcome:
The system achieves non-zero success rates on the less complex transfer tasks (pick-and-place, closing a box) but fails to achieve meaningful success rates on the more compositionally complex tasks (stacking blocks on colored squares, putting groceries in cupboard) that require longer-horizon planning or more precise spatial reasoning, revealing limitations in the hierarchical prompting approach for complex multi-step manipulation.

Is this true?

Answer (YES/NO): NO